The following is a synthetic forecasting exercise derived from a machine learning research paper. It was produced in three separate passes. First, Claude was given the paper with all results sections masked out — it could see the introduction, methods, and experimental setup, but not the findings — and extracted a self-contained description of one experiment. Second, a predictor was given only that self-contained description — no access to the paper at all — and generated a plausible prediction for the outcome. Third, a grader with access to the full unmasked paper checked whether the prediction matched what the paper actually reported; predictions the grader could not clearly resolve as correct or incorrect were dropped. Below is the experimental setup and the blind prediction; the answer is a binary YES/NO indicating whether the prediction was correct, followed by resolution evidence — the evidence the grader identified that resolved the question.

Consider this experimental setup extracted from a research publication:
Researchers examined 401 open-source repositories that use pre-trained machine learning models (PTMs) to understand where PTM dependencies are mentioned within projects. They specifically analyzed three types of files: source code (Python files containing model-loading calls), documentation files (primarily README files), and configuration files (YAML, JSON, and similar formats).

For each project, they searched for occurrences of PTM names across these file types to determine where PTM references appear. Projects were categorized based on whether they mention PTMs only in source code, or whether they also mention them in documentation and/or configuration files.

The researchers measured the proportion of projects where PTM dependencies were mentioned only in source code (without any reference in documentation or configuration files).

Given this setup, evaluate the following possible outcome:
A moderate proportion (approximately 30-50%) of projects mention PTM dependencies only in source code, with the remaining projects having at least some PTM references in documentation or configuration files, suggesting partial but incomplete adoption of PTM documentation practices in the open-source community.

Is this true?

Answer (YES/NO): NO